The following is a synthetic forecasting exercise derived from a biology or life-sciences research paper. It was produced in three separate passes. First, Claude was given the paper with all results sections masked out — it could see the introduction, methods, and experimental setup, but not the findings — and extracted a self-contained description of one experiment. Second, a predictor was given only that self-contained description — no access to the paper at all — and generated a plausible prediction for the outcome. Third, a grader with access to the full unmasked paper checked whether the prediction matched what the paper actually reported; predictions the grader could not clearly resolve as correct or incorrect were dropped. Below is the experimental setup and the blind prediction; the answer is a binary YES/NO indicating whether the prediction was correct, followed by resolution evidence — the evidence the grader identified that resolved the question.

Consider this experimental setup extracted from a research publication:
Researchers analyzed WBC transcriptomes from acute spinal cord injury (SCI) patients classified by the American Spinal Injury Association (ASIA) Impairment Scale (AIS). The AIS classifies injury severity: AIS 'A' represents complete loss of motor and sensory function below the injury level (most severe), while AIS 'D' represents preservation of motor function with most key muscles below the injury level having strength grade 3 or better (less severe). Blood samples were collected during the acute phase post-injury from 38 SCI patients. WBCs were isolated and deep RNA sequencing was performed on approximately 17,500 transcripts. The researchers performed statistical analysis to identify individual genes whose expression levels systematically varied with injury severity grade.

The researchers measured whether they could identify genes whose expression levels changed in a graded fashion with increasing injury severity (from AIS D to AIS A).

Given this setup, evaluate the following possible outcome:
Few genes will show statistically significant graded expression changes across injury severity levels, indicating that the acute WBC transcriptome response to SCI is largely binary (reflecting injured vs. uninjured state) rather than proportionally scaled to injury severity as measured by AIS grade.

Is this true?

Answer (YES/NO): NO